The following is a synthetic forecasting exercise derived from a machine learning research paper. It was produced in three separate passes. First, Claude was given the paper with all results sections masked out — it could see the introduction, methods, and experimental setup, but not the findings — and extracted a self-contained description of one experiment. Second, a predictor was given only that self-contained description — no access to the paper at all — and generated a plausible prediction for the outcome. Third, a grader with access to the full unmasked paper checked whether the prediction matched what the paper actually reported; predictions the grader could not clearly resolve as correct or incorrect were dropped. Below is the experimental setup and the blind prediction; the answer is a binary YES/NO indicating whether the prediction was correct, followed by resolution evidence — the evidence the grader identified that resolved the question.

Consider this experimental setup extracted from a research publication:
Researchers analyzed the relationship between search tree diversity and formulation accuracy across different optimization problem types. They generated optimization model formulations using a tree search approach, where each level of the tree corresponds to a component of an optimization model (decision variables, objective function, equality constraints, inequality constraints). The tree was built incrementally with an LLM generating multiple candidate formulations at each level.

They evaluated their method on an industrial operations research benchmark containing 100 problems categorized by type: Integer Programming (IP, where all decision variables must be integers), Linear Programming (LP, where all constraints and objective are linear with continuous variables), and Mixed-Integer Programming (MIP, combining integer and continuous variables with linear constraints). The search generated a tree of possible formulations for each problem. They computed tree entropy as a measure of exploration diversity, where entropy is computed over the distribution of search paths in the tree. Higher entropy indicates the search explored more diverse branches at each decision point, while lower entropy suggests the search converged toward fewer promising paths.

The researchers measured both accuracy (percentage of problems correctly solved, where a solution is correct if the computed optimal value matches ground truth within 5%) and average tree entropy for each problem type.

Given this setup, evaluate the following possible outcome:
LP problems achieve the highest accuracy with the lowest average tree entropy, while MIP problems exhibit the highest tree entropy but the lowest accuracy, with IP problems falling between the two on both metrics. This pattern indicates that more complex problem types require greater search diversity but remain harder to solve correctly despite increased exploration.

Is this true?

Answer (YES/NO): NO